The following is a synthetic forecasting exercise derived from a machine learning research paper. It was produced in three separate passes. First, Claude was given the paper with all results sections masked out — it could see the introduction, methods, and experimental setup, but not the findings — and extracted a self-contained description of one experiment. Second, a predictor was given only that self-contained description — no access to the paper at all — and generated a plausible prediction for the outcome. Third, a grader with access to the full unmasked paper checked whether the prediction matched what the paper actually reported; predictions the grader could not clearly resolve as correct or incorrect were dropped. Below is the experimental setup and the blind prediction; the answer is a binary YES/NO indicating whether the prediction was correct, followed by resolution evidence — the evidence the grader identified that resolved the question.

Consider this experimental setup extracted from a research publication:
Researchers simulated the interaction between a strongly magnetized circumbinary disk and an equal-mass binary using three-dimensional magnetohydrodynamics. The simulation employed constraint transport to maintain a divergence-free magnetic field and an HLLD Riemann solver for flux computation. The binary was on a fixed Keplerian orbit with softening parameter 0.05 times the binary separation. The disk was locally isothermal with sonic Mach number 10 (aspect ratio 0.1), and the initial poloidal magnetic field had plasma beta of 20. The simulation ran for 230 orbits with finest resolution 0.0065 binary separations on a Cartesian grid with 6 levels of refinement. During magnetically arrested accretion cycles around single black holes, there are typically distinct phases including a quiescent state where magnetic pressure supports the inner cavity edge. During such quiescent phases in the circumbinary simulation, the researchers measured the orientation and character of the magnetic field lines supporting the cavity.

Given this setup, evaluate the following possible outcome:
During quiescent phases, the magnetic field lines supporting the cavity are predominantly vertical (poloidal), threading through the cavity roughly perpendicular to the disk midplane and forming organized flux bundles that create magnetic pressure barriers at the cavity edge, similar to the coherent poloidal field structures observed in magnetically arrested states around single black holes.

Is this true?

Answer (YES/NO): YES